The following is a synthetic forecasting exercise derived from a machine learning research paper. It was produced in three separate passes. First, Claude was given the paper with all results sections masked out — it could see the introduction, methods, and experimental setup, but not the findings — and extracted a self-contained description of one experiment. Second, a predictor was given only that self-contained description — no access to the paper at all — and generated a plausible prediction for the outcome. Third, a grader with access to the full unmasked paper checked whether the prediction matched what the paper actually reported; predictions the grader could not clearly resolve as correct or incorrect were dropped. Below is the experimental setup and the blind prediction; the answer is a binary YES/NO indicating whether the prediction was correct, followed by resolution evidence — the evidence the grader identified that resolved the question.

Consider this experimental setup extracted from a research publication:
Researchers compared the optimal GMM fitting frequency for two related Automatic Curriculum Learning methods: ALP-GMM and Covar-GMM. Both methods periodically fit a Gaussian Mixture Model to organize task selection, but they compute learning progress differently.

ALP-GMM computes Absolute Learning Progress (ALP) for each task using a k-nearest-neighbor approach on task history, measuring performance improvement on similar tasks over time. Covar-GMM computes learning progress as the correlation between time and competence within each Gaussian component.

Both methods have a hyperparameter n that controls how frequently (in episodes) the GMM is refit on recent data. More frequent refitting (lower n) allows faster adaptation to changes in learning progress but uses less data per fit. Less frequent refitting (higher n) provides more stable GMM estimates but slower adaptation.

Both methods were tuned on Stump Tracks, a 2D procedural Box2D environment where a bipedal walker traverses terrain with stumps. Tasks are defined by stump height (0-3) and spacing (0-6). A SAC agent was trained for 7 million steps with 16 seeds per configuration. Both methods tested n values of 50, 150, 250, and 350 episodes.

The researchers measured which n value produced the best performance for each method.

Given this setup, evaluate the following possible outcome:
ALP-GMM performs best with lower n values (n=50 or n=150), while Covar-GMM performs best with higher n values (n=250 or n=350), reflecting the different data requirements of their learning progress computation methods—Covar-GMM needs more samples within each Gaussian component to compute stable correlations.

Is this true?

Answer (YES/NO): NO